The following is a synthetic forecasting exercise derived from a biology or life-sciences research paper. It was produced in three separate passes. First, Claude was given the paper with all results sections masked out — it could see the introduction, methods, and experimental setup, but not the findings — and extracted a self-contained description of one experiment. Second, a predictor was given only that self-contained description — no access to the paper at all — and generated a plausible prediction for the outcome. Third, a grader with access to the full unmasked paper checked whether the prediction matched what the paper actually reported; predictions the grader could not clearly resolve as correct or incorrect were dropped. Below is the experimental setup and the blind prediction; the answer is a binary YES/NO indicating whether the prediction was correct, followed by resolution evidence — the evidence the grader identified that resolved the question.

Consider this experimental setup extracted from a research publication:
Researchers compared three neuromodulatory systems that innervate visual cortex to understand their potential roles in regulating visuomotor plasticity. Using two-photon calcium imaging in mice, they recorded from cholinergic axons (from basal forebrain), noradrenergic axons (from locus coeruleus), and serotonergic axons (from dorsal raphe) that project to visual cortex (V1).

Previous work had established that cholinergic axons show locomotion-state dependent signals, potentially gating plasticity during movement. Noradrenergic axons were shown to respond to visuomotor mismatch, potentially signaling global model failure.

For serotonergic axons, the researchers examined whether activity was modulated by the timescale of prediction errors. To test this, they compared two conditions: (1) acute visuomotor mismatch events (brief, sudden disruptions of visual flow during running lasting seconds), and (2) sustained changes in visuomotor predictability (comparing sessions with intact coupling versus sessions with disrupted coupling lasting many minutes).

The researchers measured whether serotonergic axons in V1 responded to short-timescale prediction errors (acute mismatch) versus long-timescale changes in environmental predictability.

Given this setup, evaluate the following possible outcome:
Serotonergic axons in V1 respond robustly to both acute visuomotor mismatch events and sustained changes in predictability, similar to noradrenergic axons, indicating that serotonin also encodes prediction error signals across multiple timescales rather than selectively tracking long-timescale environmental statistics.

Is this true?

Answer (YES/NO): NO